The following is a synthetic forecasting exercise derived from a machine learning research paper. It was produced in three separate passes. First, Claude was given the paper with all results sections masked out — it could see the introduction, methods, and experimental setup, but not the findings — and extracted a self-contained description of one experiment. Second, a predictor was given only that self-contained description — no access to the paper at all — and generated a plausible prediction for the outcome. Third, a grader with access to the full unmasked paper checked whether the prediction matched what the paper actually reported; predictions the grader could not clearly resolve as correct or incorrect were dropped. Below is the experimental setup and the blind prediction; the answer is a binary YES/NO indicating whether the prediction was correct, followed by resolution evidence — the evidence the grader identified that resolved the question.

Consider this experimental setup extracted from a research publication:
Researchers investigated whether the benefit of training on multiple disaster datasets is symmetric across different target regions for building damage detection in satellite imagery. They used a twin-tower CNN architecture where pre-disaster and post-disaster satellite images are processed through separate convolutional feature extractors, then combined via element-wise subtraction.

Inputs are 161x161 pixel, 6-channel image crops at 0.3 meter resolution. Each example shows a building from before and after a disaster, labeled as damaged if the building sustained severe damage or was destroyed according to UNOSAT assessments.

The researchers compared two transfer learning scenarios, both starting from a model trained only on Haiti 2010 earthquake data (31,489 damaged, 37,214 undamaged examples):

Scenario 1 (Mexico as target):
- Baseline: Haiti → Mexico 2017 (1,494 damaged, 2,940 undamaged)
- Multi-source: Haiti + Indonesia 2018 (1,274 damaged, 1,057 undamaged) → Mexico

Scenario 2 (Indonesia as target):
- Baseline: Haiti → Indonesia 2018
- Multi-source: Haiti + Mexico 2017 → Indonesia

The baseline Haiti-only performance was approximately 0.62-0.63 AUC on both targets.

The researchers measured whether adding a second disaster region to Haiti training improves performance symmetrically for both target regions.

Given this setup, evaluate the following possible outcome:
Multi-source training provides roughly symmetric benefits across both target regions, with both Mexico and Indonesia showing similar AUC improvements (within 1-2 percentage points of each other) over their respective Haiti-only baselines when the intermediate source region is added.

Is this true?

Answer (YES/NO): YES